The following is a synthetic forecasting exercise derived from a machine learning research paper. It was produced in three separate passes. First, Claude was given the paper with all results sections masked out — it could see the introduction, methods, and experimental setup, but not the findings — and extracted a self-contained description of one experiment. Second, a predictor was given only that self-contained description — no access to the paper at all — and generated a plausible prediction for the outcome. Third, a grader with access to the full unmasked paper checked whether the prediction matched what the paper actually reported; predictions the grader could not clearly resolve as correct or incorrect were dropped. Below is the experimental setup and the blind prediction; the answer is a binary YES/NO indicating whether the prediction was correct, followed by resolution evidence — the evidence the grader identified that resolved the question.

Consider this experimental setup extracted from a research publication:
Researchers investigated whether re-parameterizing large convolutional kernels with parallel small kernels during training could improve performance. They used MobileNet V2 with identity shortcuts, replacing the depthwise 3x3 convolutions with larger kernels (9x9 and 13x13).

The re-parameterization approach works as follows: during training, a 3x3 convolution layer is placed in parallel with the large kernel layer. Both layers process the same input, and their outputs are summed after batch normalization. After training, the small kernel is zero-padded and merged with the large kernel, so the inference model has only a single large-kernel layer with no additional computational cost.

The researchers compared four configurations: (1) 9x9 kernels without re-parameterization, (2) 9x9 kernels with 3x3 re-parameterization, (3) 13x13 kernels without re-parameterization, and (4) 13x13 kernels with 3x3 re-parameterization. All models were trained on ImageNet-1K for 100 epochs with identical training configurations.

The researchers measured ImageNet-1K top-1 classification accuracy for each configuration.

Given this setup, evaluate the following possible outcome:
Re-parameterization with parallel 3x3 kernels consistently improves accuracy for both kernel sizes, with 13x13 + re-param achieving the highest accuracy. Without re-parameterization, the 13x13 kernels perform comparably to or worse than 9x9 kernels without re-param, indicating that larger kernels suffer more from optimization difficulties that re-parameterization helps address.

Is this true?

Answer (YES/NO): NO